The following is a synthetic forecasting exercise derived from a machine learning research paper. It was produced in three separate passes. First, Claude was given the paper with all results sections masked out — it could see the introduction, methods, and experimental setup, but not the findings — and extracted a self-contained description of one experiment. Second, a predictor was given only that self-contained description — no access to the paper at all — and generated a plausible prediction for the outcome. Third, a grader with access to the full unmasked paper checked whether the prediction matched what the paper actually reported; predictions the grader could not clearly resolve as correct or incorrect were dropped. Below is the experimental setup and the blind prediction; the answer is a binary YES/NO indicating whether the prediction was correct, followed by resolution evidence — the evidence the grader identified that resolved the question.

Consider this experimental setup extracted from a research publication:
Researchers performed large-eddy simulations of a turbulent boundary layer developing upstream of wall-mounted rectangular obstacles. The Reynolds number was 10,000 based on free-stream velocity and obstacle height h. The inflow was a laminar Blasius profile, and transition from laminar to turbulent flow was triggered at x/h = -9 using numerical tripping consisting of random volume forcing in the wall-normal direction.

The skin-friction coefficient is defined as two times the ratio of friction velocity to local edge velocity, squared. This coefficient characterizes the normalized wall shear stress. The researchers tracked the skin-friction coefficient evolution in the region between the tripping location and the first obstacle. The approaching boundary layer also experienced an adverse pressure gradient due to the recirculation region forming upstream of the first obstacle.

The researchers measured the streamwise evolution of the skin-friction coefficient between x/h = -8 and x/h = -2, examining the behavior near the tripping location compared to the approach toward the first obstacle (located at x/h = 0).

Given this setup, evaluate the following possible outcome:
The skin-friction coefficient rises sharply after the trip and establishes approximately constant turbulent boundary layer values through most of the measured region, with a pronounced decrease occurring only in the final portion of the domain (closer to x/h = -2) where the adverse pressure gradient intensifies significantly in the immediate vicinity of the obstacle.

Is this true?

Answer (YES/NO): NO